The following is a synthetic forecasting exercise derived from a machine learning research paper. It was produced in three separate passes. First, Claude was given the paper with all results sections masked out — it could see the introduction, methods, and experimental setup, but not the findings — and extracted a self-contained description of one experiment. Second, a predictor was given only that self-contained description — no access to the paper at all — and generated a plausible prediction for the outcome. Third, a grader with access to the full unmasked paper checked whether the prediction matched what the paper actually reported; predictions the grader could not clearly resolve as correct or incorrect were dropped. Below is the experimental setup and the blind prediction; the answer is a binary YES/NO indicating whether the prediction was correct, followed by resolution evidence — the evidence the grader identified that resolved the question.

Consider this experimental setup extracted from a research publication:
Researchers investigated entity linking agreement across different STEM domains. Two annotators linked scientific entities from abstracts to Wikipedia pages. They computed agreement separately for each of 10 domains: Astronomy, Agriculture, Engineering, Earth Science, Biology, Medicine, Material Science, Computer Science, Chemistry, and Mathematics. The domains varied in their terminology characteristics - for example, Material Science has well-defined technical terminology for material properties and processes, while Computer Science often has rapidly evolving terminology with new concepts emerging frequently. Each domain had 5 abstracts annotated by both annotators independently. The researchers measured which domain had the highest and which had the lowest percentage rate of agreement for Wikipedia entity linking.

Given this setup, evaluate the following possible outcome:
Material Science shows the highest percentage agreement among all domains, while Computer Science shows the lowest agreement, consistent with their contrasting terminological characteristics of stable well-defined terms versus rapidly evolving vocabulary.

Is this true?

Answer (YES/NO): YES